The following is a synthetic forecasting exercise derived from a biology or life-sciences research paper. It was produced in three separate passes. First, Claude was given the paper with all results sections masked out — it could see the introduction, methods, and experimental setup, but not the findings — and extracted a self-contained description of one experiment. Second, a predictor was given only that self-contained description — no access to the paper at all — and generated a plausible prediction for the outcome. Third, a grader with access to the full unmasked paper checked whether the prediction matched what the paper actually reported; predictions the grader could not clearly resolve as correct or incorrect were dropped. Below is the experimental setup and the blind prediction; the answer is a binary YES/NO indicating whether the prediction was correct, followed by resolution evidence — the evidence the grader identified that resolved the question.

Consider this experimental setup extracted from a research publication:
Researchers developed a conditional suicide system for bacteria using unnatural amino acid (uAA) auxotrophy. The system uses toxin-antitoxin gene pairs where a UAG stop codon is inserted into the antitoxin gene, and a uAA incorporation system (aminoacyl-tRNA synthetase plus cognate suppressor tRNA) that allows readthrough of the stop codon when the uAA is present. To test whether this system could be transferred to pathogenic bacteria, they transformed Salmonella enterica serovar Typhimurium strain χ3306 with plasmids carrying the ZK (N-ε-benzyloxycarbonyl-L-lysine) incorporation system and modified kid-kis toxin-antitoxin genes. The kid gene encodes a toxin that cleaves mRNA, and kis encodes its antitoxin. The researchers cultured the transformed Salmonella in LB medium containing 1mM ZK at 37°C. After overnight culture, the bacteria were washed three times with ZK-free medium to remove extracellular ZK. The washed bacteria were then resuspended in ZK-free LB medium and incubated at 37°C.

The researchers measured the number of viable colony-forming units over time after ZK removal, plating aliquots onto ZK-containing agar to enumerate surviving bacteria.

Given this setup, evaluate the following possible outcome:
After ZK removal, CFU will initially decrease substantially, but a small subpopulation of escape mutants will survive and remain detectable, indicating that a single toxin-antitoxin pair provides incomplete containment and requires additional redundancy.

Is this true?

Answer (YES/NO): NO